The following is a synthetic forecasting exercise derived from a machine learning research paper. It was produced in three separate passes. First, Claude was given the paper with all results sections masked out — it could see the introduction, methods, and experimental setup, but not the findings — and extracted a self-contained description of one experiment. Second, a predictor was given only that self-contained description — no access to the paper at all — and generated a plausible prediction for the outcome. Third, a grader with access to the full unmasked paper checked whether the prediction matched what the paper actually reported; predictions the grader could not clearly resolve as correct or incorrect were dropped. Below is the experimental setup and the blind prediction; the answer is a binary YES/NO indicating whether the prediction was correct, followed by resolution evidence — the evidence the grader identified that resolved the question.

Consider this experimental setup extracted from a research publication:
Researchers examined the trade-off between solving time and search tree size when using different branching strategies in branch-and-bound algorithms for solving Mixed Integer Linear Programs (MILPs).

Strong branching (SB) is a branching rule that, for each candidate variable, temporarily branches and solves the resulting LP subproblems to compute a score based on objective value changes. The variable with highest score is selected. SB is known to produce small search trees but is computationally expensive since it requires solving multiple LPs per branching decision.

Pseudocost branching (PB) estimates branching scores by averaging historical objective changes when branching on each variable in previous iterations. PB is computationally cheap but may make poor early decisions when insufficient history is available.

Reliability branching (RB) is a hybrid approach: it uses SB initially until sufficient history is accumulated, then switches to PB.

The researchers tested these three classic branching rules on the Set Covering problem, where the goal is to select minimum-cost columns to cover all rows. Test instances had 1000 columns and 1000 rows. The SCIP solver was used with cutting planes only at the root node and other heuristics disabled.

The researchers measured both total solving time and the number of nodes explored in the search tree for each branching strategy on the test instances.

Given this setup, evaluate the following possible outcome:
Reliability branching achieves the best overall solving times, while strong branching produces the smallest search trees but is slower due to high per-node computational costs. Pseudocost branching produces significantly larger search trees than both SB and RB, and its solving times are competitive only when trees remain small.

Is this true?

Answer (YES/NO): NO